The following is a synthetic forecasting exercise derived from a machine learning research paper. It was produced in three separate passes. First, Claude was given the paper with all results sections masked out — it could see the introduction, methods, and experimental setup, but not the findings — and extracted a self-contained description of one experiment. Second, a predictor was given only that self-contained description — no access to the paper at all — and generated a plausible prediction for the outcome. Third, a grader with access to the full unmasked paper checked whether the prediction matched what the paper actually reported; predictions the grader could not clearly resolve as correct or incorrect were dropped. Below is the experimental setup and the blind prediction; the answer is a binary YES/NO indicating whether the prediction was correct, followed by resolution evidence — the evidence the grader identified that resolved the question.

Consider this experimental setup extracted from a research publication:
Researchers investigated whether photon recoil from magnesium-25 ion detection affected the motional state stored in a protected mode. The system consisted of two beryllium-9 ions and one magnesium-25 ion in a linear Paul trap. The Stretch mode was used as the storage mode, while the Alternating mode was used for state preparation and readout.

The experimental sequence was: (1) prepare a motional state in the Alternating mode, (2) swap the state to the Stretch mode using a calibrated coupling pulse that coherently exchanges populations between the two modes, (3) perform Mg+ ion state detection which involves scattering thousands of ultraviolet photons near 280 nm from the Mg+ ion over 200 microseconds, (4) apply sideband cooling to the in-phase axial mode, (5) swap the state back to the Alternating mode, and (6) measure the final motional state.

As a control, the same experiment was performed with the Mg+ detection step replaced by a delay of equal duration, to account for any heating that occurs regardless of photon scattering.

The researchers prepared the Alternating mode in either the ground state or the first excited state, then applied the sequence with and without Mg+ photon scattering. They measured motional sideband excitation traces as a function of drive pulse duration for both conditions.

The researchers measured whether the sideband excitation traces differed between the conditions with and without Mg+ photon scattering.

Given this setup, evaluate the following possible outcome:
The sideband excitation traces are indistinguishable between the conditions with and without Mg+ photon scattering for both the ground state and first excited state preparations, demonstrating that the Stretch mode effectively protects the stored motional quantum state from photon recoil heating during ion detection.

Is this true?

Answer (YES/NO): YES